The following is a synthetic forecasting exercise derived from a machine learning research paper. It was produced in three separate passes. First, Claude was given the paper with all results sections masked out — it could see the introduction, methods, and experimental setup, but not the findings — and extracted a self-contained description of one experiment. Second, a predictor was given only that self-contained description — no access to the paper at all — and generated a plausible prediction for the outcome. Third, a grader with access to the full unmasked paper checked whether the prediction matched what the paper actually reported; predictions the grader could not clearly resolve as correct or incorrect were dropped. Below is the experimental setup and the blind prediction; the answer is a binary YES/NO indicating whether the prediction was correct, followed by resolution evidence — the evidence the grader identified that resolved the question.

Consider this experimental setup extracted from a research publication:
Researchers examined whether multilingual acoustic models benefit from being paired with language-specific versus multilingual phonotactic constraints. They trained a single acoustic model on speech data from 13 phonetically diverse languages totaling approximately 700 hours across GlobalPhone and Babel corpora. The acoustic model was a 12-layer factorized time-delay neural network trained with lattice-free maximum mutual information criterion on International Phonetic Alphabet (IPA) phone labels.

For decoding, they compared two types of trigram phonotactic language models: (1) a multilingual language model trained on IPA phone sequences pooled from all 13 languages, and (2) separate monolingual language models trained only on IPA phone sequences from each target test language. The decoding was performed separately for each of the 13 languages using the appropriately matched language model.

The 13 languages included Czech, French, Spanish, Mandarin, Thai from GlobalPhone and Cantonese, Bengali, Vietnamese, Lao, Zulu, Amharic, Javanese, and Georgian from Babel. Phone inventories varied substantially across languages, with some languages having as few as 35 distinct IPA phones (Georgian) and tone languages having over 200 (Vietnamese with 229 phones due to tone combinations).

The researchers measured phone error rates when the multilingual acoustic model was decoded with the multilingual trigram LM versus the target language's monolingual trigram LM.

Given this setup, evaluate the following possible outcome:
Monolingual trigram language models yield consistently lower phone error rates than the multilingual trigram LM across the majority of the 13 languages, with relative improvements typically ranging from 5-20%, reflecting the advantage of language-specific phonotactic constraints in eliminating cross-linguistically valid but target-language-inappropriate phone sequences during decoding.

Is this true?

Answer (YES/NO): NO